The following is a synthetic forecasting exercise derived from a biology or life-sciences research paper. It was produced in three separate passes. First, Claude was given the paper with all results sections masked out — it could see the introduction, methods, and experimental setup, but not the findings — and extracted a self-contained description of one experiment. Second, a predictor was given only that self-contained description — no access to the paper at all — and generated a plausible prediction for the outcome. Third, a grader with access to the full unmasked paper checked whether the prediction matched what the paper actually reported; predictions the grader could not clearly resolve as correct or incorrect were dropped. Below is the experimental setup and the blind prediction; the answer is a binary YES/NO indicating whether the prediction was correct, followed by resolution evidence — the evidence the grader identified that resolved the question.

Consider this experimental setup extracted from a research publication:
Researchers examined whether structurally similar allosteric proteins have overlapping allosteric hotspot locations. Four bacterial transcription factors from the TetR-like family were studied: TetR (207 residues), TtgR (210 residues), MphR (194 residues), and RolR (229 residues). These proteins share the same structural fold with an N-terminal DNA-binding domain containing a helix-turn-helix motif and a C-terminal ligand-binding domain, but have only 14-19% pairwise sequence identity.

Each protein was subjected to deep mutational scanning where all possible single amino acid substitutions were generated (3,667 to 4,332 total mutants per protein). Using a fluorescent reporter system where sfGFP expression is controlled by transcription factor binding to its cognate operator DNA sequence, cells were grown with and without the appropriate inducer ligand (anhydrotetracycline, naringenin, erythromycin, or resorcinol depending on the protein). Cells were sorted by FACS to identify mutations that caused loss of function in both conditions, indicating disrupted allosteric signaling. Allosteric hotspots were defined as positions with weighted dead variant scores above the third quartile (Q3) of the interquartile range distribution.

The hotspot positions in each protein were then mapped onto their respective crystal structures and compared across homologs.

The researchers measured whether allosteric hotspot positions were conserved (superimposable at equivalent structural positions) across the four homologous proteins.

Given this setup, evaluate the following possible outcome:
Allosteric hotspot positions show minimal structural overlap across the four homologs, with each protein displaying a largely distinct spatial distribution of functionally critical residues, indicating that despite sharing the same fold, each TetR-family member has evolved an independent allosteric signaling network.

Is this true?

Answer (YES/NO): NO